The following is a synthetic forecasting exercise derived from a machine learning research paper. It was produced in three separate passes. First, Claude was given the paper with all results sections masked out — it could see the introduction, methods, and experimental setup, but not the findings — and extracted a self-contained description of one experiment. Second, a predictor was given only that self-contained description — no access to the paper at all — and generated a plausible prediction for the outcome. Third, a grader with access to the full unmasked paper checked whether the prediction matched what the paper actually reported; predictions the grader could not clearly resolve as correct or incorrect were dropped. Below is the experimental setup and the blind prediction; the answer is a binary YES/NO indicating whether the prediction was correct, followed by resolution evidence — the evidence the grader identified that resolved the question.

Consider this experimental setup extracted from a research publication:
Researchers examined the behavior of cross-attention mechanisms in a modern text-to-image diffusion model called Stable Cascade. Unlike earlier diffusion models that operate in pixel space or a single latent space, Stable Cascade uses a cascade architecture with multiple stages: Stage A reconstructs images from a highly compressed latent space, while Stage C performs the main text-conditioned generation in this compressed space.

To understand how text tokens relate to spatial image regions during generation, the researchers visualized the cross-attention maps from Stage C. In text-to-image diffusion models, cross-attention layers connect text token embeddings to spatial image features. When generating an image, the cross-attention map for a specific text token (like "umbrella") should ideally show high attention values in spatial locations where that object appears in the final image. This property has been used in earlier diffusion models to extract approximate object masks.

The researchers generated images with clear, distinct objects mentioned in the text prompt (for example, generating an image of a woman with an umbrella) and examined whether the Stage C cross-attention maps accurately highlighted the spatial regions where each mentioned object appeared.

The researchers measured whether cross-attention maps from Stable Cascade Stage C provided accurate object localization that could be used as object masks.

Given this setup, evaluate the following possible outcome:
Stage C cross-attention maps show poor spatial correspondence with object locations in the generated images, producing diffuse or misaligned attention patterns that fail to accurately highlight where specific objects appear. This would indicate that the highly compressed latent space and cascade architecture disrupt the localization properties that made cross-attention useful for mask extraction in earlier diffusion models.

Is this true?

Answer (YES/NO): YES